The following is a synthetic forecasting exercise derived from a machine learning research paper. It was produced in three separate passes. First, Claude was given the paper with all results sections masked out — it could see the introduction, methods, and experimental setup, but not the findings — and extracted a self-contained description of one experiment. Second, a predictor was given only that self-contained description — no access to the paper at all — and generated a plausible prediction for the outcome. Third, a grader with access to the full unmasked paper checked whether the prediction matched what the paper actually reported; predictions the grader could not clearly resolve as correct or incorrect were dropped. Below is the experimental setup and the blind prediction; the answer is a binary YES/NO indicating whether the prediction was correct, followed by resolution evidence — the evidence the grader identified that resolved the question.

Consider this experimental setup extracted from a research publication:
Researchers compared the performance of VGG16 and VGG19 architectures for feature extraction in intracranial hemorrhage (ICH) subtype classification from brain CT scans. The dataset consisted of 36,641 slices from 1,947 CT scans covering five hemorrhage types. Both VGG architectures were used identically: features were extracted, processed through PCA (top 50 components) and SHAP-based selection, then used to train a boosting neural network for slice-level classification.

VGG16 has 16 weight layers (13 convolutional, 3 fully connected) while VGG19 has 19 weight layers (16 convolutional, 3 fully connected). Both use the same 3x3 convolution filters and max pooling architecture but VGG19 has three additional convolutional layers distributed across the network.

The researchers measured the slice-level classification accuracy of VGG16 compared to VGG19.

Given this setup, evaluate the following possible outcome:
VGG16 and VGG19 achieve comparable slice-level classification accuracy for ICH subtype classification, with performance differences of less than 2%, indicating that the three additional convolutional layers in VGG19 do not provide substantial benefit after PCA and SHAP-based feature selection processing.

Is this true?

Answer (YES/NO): YES